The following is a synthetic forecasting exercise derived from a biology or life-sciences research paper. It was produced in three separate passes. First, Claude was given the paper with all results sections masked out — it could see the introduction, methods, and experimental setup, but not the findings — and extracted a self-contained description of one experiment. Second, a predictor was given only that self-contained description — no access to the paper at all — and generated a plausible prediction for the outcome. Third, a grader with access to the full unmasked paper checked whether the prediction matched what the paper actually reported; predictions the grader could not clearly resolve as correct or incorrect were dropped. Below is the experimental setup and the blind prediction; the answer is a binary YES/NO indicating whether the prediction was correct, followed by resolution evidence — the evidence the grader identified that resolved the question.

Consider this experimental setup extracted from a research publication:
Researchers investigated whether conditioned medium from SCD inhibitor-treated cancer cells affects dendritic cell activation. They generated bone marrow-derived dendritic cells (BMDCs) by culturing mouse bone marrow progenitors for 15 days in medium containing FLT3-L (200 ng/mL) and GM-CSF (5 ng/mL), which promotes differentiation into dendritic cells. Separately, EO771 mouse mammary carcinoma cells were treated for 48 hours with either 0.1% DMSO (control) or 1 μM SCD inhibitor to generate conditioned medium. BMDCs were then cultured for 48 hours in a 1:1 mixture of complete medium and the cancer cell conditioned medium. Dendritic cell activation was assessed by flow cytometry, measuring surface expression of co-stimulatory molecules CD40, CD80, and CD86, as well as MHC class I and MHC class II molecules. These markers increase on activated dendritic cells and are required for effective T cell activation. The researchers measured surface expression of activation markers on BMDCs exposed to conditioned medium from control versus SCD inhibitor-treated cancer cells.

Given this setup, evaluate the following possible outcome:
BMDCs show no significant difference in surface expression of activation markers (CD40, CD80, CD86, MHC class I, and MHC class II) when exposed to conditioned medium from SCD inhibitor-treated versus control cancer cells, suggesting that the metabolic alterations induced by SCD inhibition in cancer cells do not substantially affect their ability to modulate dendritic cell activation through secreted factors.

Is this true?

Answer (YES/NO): NO